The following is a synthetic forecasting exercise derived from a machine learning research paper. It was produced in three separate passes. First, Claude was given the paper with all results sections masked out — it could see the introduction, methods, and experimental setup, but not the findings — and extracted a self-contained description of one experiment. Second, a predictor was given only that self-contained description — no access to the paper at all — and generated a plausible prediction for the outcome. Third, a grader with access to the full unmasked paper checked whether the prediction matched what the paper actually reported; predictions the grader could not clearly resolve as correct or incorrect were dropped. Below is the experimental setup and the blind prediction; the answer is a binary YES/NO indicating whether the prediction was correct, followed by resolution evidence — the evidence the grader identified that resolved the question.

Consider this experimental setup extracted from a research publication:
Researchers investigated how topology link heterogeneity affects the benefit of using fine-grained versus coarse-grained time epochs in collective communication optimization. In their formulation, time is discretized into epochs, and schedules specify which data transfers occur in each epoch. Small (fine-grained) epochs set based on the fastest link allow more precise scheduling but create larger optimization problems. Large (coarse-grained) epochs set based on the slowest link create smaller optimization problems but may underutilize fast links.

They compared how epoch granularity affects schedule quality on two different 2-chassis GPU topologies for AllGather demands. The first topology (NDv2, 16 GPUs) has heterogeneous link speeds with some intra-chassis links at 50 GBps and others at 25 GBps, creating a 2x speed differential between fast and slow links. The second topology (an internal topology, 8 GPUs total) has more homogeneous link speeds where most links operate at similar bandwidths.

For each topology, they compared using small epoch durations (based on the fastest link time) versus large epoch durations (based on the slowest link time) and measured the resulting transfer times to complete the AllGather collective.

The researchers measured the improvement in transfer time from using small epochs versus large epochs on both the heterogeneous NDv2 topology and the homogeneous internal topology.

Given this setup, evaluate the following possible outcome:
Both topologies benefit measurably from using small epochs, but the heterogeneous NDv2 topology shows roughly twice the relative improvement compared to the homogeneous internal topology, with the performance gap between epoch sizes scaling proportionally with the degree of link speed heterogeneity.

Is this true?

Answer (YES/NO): NO